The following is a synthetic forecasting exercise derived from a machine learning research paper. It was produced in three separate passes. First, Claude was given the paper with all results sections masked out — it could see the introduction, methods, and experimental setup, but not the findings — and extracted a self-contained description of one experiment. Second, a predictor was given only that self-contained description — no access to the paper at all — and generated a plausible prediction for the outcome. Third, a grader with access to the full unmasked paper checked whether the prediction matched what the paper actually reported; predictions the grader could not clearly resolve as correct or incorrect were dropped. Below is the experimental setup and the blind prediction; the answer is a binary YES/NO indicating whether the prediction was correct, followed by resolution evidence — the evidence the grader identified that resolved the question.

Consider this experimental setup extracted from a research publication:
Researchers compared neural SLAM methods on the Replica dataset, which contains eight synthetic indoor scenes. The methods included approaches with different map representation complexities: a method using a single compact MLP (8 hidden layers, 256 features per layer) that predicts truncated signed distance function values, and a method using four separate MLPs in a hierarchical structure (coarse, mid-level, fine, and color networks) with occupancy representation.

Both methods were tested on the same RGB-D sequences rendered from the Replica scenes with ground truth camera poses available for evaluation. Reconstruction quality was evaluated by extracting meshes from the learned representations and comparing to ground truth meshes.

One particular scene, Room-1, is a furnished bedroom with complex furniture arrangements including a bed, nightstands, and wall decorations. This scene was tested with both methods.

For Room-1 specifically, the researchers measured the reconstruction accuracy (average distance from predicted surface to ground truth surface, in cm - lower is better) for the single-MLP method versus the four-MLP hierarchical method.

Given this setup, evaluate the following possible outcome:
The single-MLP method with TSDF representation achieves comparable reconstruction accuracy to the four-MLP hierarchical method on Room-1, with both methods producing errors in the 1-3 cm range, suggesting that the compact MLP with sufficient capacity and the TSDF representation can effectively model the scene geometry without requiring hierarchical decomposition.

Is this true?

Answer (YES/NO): NO